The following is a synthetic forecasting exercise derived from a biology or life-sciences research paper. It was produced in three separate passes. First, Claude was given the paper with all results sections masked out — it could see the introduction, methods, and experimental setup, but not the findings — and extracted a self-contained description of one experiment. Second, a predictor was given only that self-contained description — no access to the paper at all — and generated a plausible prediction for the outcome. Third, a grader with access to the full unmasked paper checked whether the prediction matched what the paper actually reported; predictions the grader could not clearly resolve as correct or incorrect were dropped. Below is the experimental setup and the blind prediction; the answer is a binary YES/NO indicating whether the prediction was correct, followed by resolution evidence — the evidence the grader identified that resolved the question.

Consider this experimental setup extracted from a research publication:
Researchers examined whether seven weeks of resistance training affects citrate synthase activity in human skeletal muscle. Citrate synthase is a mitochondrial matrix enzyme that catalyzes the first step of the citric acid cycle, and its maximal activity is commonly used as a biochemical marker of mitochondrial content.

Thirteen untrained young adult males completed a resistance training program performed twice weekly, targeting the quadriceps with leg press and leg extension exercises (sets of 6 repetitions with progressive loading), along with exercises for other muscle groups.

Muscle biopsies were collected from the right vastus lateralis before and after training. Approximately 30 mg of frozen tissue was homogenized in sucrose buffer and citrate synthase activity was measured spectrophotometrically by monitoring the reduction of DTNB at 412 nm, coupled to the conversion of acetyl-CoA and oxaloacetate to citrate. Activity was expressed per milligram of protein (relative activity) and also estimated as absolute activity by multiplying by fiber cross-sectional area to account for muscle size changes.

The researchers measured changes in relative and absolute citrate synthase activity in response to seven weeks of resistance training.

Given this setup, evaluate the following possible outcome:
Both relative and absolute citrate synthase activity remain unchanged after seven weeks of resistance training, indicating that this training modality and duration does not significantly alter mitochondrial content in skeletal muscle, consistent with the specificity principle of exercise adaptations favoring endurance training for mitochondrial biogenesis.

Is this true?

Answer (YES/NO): NO